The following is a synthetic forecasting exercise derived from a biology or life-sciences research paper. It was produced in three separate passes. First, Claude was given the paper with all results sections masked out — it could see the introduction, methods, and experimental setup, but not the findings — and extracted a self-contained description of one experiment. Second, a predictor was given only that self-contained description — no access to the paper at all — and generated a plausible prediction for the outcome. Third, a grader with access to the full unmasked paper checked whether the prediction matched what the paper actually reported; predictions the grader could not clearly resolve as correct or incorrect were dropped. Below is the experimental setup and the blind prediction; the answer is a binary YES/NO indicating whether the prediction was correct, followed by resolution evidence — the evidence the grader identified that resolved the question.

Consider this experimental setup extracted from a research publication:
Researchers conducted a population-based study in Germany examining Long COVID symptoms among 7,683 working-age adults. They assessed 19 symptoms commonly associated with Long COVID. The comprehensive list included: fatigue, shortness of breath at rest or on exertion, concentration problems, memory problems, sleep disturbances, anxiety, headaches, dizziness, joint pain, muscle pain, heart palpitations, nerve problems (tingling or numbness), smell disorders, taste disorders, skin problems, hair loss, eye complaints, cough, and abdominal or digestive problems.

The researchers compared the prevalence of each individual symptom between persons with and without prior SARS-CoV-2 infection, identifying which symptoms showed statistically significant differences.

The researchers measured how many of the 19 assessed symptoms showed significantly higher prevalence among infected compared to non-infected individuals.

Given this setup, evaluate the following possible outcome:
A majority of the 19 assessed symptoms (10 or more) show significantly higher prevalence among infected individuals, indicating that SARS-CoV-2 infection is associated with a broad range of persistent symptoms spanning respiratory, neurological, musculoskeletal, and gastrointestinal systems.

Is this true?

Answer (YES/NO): YES